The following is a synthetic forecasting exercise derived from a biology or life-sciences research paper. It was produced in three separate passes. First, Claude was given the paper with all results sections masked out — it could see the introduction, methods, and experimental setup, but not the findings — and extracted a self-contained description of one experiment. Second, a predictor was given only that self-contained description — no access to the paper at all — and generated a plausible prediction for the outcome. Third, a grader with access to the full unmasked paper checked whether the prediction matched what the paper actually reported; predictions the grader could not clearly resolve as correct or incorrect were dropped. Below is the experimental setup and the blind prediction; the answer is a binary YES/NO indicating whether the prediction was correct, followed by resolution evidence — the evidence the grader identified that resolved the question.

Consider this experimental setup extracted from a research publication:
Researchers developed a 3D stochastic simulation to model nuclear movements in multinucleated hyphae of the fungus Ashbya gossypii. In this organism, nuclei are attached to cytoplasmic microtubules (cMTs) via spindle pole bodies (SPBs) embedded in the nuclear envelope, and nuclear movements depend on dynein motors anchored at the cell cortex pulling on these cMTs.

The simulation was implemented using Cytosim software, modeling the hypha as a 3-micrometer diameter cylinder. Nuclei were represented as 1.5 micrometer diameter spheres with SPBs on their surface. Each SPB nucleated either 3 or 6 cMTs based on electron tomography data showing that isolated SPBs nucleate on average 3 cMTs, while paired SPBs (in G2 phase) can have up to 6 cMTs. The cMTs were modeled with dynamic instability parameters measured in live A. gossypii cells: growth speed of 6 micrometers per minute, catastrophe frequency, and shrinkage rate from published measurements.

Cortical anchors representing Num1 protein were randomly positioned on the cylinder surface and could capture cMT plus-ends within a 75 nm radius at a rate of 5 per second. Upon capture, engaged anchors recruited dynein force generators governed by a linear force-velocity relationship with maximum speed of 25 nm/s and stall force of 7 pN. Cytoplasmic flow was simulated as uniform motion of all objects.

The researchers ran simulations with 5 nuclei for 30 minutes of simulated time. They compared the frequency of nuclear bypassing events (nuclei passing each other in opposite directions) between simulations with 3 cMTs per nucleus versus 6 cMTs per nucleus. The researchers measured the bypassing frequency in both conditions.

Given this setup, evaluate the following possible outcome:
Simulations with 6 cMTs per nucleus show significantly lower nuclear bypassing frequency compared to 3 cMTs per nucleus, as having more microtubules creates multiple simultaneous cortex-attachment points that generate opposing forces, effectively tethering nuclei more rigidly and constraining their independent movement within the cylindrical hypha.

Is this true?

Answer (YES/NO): NO